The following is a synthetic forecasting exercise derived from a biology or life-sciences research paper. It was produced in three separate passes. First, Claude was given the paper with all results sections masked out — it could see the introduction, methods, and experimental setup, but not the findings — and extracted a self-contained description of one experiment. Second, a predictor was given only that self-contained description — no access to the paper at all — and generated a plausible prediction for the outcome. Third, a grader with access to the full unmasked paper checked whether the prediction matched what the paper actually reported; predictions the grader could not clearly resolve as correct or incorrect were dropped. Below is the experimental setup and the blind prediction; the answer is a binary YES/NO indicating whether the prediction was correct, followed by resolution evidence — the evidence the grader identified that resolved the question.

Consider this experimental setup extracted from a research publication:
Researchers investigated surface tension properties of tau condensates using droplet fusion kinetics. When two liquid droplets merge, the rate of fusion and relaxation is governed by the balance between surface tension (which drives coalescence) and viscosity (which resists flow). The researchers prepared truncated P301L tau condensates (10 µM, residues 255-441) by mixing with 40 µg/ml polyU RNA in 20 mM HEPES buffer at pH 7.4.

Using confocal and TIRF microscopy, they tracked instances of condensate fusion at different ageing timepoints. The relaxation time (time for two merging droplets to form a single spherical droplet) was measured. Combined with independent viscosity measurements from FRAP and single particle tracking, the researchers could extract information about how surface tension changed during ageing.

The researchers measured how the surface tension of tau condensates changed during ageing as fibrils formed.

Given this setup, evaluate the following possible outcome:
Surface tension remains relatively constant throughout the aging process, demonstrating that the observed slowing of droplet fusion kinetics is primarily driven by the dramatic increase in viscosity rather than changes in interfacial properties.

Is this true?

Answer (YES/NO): NO